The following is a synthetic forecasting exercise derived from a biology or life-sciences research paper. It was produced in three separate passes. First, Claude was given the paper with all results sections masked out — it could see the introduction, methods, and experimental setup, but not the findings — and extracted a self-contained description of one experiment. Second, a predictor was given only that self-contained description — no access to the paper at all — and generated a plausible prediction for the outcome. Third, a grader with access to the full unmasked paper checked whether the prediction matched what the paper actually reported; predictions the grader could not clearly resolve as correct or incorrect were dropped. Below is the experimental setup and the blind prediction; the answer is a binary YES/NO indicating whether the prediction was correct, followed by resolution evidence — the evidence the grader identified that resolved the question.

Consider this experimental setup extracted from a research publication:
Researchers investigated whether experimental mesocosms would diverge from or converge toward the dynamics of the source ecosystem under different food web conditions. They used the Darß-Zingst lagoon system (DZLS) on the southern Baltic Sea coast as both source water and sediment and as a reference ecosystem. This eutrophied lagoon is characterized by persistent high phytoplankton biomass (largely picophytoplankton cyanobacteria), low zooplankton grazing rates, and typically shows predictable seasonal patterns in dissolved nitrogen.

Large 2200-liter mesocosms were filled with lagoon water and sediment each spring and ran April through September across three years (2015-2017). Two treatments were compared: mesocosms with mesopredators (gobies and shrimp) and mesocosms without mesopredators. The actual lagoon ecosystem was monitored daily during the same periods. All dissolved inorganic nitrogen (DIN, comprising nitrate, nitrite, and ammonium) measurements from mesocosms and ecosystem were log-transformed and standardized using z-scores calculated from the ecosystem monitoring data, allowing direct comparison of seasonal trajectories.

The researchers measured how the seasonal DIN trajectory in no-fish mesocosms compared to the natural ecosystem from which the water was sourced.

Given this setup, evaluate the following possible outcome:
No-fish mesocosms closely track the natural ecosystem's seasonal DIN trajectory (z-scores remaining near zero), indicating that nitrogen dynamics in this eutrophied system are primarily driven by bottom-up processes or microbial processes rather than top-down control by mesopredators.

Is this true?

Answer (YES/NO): NO